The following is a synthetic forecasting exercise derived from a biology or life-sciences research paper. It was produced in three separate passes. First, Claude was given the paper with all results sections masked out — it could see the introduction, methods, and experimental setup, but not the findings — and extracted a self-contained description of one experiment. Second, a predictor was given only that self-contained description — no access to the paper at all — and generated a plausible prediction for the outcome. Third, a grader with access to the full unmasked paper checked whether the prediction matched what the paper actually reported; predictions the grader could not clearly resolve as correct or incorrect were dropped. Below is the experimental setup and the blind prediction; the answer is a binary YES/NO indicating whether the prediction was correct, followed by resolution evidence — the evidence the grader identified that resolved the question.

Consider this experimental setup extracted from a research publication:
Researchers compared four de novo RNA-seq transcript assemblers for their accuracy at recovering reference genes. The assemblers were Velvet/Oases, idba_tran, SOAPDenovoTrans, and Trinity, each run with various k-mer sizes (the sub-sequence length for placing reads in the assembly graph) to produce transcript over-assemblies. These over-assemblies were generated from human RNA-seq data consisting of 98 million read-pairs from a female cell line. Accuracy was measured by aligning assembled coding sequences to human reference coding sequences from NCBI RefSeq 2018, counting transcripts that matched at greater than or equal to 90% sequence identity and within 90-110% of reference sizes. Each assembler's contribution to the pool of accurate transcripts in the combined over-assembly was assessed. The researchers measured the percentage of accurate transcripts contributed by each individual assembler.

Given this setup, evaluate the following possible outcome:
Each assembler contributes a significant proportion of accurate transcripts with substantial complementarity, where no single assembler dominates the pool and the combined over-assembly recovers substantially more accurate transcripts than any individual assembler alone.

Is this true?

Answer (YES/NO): NO